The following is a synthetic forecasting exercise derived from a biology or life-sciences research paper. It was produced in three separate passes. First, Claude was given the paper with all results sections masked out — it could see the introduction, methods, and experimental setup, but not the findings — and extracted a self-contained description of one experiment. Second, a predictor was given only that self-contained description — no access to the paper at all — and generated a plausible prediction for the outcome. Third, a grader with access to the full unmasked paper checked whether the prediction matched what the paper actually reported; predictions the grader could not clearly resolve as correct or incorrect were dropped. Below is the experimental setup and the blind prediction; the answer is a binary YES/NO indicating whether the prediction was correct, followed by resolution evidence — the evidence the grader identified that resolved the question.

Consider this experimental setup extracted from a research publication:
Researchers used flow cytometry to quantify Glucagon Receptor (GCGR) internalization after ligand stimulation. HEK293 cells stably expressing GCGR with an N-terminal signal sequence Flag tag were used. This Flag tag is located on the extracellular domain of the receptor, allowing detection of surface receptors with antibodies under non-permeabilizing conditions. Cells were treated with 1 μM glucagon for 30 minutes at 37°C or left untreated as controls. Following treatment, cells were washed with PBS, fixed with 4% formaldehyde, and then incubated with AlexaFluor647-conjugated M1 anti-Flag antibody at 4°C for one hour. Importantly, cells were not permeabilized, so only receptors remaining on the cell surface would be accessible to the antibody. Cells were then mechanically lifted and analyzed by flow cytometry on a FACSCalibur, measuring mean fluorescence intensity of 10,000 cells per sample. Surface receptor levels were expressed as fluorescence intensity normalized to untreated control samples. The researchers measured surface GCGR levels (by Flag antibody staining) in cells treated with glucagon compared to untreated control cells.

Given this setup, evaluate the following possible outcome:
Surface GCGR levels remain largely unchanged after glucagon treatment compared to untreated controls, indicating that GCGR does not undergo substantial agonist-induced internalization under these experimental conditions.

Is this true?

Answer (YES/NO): NO